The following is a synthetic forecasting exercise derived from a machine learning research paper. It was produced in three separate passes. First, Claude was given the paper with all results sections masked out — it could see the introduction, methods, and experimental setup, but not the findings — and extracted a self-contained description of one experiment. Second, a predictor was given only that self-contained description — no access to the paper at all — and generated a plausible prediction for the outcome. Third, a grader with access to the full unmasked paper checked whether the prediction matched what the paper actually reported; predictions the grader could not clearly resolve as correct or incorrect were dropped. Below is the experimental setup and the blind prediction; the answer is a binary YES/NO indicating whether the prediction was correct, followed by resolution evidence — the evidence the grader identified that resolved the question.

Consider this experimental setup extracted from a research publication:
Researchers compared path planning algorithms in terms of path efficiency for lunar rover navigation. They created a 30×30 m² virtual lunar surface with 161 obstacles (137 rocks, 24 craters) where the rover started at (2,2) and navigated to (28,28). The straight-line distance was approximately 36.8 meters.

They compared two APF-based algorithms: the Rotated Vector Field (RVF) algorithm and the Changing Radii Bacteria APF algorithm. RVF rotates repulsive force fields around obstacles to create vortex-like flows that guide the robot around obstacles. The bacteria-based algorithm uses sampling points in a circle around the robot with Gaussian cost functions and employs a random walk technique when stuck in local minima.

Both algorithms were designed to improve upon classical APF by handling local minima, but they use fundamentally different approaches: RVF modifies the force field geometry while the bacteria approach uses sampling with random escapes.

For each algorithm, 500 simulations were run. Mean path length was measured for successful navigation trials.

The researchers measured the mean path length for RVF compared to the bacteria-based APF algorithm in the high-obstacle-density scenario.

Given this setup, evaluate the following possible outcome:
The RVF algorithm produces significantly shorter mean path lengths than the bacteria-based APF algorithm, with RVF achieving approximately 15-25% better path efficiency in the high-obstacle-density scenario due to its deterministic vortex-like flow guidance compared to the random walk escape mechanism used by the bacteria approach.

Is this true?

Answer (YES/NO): NO